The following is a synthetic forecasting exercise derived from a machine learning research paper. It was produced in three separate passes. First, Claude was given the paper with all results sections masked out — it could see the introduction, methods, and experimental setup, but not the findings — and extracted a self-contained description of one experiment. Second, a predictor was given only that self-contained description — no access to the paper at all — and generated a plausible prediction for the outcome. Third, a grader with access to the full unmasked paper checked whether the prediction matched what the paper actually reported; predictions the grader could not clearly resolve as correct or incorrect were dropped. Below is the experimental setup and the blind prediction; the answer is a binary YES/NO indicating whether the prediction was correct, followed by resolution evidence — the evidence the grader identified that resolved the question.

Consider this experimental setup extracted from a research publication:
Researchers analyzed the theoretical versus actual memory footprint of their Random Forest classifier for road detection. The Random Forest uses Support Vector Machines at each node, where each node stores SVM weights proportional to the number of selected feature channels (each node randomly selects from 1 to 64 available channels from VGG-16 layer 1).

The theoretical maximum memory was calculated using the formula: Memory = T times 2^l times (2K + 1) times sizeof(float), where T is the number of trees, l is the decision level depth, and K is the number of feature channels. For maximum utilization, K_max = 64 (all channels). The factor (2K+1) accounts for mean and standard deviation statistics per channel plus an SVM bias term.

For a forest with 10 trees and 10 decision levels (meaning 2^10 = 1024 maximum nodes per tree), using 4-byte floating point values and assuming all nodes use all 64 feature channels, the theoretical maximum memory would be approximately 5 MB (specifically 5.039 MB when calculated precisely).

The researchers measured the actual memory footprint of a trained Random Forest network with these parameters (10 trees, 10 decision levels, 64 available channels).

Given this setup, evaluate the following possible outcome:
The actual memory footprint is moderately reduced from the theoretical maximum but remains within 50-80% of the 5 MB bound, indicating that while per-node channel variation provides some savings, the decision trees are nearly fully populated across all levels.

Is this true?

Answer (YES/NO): NO